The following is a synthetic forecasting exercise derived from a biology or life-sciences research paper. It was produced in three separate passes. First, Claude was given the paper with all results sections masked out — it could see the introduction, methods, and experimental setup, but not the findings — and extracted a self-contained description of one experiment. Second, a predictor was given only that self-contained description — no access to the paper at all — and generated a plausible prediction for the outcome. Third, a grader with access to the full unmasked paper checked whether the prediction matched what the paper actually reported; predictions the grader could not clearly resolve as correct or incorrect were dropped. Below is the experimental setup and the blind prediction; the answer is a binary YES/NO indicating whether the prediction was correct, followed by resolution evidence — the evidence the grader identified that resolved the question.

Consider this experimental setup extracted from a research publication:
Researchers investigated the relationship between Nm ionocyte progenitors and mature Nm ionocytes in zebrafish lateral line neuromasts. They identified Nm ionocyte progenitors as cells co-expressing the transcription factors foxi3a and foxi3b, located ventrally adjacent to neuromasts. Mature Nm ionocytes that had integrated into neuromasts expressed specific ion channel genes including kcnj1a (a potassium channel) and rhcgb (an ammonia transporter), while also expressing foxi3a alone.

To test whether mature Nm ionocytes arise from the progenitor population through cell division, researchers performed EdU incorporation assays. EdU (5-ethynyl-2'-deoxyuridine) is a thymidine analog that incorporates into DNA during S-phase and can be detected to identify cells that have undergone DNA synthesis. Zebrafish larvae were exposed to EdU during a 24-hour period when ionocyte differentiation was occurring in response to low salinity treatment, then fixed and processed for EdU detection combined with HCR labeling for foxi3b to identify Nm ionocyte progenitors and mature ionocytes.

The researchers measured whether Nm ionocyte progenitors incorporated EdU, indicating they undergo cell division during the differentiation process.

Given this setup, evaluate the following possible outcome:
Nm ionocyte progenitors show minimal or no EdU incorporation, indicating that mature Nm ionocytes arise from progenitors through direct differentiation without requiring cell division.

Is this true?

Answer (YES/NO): NO